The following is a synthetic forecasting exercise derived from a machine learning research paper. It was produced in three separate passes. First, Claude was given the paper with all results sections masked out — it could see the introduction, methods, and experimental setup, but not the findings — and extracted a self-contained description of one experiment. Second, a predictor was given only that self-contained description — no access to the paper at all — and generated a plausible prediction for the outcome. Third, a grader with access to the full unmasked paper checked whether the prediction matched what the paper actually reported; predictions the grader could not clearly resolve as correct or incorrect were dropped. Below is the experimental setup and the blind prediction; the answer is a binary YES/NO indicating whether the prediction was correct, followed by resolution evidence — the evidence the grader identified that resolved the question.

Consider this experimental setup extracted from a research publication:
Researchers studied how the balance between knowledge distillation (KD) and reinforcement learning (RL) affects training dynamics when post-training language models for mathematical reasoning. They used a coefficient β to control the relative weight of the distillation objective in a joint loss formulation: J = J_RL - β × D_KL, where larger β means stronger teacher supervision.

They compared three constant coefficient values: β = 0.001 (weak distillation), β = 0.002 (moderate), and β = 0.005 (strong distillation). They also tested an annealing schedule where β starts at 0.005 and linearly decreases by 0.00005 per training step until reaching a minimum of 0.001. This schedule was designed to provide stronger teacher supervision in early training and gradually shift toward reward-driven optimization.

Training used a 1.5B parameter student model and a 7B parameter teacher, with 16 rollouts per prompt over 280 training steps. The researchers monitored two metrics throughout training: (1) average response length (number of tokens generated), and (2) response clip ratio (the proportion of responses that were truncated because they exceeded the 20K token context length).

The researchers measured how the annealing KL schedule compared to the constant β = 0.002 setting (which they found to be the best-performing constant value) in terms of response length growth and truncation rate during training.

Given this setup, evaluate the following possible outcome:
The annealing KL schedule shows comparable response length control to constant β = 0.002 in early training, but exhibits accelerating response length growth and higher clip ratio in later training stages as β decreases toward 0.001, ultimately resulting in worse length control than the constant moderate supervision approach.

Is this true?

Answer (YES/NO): NO